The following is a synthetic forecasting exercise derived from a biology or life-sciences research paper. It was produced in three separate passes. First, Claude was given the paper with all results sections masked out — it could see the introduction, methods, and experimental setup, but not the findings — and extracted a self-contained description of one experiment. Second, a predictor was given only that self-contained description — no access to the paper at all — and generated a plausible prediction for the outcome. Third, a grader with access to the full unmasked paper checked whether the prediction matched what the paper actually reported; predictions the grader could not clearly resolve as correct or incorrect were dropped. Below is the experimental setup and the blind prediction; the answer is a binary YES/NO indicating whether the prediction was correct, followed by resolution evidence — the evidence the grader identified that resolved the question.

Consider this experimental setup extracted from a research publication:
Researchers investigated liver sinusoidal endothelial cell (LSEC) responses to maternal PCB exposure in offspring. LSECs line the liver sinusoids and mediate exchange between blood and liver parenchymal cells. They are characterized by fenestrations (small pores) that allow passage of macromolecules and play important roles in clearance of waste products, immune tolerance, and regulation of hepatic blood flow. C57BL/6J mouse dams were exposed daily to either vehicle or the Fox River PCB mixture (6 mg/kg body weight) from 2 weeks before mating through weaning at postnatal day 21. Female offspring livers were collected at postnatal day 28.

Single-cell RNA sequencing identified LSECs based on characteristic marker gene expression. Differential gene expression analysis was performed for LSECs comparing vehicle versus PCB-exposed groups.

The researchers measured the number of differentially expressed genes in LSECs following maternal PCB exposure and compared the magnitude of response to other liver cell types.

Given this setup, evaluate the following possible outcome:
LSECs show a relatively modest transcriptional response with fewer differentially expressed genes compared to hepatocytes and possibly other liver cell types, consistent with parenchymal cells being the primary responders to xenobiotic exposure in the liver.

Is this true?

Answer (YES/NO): NO